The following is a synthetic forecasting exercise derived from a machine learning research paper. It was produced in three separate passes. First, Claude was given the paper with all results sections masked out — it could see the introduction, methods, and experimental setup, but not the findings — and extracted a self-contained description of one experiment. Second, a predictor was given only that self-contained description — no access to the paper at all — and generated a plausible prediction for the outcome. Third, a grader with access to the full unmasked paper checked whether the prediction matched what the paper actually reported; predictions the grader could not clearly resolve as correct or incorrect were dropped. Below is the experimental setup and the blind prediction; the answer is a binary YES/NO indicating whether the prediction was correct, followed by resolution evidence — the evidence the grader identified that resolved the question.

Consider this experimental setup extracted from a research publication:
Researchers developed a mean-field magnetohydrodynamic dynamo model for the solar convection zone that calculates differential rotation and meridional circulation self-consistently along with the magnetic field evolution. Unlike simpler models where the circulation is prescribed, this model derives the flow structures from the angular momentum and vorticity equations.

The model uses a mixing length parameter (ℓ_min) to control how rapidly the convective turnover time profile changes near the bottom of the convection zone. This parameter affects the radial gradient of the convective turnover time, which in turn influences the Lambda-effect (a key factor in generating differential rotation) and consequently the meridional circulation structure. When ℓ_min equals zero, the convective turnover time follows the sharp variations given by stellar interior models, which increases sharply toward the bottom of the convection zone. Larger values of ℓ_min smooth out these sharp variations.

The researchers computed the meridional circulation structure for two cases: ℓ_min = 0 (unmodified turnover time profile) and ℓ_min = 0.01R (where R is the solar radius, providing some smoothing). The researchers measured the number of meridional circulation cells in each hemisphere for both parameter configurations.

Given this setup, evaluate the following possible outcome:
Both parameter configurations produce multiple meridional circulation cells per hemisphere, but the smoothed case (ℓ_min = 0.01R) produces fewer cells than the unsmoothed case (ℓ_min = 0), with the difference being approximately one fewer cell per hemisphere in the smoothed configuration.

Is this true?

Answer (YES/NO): NO